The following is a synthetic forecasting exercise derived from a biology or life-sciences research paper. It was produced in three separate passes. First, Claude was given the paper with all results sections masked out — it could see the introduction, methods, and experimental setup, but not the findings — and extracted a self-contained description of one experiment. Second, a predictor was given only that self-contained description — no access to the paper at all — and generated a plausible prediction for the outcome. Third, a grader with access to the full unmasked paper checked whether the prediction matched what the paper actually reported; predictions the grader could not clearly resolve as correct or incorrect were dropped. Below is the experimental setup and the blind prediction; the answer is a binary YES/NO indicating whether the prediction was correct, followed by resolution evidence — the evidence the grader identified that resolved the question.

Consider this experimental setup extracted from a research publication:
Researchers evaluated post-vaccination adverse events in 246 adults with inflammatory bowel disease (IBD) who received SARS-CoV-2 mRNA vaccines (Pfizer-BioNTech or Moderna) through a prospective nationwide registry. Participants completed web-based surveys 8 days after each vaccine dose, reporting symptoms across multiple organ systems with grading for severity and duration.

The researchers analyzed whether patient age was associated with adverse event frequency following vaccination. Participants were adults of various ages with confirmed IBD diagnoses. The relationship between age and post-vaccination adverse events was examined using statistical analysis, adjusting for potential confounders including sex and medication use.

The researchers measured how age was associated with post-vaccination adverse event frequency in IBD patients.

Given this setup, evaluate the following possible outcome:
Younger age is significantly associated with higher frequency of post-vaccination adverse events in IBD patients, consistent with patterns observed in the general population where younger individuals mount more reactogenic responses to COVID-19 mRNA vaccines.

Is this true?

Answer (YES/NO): YES